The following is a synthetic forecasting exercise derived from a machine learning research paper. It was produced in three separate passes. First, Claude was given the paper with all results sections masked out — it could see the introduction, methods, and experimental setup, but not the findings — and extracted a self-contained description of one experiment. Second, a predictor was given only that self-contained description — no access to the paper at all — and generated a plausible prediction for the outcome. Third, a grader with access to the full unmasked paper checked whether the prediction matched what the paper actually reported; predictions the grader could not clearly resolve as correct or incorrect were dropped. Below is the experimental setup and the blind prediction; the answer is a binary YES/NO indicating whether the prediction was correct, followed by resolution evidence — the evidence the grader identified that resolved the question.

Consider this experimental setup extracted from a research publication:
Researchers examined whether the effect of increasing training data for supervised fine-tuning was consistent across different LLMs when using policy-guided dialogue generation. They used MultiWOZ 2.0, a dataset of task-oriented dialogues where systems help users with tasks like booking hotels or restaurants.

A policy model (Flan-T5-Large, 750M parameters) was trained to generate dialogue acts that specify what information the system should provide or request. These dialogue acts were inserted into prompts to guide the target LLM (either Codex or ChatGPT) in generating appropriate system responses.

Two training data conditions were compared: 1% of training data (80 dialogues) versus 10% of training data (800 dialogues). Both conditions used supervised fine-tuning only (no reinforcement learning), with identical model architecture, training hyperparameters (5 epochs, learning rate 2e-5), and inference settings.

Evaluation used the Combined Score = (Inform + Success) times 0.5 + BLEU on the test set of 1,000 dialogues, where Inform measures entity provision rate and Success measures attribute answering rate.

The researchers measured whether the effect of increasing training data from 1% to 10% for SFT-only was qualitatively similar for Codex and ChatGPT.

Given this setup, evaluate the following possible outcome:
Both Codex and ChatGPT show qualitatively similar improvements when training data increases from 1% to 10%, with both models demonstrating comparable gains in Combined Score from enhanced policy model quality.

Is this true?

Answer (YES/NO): NO